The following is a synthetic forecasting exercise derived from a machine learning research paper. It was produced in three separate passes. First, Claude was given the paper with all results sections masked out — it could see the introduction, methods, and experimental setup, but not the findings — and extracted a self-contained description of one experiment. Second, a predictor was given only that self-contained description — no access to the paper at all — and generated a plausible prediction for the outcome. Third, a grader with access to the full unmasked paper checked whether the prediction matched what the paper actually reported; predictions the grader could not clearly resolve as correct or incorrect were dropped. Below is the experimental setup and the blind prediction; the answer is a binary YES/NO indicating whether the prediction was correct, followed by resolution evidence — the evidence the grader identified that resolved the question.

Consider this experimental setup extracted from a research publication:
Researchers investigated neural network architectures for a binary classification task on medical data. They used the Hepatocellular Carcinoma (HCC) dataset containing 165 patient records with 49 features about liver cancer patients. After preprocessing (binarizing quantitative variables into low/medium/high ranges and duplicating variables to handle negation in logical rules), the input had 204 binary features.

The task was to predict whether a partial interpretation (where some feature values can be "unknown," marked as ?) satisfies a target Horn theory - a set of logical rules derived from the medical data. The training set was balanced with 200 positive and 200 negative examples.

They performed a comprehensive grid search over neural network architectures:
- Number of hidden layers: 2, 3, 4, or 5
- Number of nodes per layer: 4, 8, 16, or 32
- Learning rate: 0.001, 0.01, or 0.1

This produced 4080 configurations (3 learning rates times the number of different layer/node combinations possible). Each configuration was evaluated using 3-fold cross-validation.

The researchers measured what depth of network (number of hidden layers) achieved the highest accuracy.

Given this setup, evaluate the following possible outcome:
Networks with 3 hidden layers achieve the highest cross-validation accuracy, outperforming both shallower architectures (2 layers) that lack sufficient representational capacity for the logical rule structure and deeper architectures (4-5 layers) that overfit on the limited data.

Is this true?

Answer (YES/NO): NO